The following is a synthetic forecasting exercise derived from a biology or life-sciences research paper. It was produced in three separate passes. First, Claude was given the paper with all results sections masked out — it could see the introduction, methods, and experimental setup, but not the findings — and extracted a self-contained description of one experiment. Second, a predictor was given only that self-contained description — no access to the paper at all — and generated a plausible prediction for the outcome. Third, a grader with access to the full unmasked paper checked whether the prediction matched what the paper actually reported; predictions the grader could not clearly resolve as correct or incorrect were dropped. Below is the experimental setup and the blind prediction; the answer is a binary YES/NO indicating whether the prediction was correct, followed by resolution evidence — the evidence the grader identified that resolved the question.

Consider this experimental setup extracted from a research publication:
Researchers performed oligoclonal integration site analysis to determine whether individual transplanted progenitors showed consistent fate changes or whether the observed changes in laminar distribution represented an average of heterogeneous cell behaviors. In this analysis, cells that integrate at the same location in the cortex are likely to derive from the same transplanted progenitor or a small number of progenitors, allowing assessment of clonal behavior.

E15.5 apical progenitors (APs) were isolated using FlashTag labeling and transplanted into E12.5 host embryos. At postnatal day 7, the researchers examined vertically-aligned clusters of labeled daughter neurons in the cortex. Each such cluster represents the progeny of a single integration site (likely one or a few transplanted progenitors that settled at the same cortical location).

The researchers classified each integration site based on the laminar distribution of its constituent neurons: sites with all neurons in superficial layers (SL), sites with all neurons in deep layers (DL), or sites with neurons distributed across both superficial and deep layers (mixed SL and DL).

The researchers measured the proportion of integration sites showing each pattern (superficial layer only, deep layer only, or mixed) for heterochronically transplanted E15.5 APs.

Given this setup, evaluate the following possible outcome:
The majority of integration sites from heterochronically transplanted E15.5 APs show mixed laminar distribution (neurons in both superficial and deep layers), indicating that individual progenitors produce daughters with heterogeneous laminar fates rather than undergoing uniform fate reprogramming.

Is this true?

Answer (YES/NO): NO